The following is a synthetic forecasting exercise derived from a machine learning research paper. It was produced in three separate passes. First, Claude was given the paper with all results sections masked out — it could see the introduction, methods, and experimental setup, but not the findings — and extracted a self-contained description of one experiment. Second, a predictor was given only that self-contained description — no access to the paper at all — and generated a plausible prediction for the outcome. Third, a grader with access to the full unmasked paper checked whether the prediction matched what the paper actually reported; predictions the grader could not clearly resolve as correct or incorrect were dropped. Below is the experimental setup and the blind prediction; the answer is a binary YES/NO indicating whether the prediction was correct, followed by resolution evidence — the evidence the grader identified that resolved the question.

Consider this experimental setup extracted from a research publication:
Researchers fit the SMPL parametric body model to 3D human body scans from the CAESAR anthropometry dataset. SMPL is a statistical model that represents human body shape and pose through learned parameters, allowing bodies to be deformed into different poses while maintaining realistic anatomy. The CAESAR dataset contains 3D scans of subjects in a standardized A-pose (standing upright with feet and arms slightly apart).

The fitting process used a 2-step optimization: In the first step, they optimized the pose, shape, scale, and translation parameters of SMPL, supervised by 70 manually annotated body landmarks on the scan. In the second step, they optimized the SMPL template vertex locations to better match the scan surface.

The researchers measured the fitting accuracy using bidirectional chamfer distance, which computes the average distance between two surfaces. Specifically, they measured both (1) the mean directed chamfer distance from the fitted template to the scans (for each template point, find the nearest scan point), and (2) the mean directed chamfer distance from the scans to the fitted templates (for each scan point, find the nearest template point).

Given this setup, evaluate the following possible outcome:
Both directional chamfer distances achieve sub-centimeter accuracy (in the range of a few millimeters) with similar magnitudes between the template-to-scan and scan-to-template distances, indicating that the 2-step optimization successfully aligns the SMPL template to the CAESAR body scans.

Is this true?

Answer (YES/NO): NO